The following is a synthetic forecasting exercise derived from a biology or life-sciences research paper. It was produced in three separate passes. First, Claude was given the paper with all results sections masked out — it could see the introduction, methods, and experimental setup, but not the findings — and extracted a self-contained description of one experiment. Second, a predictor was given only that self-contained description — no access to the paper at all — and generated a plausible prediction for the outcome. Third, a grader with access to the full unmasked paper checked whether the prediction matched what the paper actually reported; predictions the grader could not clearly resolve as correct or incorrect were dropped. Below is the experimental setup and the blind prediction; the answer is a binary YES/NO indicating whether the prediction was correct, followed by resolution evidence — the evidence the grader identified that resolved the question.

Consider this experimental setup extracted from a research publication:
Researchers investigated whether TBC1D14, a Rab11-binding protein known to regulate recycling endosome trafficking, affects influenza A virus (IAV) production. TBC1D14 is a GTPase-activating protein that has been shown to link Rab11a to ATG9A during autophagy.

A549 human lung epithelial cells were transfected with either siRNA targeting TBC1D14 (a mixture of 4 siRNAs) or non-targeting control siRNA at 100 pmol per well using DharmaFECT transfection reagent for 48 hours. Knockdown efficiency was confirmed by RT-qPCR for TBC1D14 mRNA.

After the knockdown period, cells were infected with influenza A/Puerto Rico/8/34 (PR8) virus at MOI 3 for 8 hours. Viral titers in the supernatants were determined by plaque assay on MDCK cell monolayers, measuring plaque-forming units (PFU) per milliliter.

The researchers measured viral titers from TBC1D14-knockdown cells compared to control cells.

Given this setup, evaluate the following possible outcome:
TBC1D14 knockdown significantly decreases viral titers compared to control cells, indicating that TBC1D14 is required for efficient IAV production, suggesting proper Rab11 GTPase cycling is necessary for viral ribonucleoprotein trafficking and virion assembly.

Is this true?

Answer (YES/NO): NO